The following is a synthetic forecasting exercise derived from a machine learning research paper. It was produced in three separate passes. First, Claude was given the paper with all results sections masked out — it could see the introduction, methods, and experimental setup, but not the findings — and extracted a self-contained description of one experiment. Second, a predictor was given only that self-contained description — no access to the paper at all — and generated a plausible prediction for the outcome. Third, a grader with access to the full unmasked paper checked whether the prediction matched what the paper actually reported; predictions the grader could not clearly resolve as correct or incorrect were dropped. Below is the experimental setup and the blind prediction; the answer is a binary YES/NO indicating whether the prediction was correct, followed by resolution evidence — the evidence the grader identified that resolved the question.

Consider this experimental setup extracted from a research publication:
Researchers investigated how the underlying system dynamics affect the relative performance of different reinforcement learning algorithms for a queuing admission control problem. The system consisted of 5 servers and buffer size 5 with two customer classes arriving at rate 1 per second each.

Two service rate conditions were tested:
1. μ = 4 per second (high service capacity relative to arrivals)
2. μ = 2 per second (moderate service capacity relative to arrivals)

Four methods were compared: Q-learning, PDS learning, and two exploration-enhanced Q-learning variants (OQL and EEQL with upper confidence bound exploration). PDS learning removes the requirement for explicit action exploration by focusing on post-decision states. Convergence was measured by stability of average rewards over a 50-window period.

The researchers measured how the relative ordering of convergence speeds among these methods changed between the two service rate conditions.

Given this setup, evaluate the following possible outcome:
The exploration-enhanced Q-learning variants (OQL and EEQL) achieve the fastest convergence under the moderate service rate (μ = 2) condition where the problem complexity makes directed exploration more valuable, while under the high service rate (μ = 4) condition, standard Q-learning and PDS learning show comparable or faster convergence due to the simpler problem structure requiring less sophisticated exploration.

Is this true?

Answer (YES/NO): NO